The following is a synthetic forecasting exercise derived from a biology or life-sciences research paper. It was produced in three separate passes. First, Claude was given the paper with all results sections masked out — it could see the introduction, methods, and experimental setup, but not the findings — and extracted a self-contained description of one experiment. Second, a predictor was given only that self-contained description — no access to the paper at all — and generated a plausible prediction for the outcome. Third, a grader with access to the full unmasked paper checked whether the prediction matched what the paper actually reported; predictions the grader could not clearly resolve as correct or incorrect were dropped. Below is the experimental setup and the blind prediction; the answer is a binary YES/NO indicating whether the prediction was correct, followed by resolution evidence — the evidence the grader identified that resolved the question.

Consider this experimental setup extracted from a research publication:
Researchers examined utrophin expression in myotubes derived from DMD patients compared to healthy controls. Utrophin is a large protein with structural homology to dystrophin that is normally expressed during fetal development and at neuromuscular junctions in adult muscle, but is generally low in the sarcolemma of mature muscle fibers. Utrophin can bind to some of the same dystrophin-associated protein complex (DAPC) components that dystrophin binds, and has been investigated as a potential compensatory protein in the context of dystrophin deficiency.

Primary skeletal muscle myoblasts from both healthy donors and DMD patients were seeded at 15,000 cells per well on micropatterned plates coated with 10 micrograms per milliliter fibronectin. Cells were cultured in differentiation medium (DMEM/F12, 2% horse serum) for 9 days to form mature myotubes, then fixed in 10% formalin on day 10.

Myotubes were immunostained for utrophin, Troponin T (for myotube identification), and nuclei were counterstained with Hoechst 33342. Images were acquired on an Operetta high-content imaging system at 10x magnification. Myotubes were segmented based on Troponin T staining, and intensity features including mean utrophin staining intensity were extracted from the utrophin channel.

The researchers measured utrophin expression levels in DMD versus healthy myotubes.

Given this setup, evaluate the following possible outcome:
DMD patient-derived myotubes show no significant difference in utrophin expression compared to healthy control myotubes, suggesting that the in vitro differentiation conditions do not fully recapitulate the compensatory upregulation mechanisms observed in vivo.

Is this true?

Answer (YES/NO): YES